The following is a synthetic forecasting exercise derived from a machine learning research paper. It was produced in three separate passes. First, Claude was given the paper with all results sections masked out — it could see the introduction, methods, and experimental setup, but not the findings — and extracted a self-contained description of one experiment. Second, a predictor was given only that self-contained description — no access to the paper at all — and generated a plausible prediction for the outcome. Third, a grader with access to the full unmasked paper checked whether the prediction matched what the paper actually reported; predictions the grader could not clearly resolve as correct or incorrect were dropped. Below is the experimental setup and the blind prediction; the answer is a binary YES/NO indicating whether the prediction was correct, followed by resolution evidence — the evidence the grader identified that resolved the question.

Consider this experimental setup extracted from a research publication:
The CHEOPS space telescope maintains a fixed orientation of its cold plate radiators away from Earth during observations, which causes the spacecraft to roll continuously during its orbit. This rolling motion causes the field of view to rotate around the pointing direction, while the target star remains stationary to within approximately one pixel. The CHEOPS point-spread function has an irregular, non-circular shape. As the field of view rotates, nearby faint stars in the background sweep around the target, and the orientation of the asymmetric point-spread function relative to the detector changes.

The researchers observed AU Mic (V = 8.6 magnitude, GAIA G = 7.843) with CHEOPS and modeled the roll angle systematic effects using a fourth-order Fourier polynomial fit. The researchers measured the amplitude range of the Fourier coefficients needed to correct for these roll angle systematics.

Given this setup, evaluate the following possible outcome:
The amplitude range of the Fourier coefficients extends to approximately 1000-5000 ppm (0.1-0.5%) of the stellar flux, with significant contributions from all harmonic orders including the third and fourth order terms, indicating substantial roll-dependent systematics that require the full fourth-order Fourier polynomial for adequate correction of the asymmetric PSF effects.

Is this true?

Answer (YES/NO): NO